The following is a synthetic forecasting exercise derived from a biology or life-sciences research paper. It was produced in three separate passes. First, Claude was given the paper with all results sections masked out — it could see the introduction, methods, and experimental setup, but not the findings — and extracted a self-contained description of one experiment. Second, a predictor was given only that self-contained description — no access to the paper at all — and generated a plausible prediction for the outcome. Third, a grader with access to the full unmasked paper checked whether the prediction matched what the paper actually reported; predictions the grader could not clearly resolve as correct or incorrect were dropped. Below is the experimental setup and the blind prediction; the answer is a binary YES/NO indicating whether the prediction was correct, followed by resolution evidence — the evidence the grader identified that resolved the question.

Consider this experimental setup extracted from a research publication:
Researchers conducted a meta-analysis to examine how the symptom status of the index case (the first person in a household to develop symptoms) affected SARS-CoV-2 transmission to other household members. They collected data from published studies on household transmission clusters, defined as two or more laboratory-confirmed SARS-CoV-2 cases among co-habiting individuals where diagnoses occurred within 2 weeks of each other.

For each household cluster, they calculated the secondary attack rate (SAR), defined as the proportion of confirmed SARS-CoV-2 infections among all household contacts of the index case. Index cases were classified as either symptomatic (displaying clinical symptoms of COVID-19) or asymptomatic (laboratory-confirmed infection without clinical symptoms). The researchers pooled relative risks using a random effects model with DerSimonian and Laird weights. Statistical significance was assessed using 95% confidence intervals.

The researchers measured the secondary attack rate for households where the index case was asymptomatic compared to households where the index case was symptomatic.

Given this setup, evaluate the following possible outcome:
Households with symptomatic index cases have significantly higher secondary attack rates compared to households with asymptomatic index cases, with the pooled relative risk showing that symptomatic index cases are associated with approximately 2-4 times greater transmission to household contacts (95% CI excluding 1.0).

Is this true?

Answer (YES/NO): NO